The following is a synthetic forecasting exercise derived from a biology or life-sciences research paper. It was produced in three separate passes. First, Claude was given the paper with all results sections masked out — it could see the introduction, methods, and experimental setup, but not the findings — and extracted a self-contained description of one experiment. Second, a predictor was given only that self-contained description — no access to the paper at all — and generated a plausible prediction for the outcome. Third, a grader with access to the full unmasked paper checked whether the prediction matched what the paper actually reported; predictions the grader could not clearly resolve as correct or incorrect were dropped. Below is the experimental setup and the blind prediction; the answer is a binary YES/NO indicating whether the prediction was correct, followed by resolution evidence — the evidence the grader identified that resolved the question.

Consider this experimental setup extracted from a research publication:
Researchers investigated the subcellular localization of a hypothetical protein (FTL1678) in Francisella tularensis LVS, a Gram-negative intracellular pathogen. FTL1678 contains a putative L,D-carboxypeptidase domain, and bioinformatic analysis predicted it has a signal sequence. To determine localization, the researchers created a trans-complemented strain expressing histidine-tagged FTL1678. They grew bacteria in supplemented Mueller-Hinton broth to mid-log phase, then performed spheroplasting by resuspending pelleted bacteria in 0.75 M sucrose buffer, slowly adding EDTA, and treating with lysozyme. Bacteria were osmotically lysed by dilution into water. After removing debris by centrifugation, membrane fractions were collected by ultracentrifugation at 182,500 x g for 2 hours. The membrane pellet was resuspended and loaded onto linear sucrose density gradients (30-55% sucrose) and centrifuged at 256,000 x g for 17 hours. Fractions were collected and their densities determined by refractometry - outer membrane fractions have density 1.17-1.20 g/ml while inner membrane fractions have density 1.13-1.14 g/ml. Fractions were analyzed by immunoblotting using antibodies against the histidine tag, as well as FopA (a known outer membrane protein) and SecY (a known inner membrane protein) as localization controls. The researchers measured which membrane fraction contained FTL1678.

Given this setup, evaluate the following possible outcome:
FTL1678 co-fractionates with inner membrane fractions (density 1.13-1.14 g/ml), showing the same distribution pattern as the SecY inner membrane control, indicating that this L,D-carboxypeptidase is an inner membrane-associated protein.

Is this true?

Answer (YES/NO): NO